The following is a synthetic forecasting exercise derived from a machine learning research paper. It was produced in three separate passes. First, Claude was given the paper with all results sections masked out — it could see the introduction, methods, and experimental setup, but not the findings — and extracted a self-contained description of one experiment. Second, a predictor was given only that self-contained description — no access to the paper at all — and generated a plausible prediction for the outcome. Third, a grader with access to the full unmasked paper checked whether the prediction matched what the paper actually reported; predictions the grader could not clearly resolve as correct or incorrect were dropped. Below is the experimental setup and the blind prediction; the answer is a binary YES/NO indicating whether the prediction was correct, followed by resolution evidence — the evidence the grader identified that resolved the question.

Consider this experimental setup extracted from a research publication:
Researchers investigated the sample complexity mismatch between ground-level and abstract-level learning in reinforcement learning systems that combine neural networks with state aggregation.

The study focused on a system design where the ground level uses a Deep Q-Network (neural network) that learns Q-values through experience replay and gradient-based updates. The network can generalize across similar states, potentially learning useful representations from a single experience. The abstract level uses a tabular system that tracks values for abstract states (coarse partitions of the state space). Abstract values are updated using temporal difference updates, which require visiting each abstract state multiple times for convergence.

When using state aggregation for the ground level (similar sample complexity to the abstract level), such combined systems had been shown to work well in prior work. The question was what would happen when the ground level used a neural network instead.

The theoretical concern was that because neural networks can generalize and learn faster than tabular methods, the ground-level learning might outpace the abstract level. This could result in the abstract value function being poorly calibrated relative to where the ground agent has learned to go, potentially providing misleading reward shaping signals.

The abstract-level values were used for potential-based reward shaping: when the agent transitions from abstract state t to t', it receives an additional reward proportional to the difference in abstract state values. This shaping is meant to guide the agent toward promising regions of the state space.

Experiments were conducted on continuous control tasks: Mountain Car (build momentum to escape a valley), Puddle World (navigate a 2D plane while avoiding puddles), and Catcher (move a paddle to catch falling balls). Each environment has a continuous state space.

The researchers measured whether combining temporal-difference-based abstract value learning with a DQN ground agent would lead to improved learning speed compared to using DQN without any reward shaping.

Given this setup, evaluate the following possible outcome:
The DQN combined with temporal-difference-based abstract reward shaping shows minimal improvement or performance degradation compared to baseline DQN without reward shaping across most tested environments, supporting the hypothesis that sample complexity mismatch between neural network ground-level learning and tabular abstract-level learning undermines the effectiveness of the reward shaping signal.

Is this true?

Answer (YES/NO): YES